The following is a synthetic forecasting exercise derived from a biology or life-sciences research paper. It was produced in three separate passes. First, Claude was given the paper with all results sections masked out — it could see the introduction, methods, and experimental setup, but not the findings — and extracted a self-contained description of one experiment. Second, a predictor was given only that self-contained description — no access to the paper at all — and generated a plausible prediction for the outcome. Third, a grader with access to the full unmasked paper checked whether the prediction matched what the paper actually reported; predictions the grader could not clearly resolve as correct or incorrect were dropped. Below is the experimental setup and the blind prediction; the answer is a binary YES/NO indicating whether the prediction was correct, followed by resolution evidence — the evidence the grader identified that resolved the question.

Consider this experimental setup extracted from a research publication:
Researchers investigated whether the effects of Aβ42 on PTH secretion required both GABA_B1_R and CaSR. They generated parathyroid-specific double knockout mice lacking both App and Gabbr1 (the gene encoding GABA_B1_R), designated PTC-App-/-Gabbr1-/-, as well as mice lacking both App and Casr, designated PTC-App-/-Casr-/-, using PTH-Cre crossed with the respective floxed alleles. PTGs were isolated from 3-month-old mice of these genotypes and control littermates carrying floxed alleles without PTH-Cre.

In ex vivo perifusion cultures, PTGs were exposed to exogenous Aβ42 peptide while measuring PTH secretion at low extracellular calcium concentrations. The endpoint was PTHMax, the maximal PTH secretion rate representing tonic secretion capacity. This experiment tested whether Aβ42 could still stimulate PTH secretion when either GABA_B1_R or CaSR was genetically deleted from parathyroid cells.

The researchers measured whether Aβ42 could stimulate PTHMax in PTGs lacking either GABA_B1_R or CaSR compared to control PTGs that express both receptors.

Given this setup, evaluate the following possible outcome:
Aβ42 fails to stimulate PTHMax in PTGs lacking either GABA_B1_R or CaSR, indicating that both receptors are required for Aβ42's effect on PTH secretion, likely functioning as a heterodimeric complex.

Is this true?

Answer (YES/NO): YES